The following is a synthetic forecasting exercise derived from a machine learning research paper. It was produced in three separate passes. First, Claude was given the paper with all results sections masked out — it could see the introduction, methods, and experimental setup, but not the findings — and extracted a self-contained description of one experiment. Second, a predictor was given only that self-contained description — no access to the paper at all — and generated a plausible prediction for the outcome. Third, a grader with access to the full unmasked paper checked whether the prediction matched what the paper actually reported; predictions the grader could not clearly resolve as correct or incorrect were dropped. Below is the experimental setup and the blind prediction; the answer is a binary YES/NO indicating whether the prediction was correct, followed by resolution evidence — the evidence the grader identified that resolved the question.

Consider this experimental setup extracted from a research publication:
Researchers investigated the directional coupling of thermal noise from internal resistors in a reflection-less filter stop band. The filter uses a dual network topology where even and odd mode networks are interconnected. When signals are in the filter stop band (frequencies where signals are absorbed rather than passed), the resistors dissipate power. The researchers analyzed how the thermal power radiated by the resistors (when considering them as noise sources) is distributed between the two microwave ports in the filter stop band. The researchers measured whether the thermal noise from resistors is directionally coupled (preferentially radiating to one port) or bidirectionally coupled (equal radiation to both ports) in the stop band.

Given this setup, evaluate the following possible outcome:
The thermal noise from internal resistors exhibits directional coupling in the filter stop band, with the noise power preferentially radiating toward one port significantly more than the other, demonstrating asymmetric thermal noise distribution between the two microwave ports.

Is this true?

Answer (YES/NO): YES